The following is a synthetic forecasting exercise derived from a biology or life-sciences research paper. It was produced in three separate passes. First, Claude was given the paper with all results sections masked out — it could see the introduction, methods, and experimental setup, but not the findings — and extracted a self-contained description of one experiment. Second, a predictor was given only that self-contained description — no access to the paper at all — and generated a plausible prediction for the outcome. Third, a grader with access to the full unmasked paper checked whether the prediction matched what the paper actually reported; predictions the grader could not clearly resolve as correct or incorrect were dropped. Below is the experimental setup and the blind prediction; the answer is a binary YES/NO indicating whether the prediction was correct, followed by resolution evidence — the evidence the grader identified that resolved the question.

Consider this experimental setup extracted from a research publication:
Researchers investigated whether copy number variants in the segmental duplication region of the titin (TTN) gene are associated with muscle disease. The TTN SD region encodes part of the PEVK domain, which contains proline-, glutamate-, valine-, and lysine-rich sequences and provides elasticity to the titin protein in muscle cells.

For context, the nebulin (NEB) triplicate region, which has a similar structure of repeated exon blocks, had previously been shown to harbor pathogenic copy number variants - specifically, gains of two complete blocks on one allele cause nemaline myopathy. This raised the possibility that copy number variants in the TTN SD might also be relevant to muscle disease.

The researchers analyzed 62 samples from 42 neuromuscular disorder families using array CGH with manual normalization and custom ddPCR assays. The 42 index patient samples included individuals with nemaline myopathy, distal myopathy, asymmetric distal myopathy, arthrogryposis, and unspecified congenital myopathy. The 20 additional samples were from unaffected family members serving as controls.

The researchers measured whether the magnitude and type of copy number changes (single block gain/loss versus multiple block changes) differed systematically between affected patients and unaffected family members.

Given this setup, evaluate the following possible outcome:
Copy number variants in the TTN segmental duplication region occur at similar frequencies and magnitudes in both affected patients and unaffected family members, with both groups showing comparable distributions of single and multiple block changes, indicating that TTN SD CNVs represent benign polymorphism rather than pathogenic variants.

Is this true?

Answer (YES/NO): YES